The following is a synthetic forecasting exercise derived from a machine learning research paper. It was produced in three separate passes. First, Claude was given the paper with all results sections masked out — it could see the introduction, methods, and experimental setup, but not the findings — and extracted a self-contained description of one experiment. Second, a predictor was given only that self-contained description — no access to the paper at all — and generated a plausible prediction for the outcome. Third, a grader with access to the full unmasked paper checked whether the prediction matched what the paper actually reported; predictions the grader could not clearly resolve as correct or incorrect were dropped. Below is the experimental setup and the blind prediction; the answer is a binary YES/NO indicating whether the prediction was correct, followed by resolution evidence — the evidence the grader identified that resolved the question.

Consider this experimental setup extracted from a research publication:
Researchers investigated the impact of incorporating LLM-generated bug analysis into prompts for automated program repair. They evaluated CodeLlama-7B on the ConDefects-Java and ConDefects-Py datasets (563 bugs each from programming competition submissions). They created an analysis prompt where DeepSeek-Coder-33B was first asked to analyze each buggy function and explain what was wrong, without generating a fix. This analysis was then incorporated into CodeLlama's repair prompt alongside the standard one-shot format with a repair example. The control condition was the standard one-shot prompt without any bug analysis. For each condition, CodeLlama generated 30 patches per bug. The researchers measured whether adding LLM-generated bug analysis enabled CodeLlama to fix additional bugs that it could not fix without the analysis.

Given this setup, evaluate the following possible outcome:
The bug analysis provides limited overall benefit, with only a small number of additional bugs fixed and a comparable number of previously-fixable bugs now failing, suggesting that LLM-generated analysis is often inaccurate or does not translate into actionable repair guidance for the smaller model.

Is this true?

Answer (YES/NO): NO